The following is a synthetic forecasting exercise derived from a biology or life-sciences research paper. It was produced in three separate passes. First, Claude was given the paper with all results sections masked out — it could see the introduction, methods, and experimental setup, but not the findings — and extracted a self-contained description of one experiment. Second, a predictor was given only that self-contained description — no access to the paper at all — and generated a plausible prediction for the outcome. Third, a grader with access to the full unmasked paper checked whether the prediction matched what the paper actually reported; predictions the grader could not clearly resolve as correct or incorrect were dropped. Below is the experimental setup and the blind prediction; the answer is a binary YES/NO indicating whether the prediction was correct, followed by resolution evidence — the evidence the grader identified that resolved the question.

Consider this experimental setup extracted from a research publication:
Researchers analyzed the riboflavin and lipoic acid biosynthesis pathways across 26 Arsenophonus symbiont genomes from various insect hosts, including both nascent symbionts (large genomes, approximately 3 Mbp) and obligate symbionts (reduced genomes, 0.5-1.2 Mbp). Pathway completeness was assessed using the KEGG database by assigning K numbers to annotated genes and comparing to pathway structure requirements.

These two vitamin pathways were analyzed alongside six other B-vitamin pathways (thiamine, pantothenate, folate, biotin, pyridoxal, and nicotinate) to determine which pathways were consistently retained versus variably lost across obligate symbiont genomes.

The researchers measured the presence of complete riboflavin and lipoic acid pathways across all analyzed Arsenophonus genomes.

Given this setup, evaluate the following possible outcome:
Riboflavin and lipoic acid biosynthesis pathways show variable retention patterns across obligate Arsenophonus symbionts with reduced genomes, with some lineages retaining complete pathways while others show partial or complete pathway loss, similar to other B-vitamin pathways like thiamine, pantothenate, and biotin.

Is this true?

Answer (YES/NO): NO